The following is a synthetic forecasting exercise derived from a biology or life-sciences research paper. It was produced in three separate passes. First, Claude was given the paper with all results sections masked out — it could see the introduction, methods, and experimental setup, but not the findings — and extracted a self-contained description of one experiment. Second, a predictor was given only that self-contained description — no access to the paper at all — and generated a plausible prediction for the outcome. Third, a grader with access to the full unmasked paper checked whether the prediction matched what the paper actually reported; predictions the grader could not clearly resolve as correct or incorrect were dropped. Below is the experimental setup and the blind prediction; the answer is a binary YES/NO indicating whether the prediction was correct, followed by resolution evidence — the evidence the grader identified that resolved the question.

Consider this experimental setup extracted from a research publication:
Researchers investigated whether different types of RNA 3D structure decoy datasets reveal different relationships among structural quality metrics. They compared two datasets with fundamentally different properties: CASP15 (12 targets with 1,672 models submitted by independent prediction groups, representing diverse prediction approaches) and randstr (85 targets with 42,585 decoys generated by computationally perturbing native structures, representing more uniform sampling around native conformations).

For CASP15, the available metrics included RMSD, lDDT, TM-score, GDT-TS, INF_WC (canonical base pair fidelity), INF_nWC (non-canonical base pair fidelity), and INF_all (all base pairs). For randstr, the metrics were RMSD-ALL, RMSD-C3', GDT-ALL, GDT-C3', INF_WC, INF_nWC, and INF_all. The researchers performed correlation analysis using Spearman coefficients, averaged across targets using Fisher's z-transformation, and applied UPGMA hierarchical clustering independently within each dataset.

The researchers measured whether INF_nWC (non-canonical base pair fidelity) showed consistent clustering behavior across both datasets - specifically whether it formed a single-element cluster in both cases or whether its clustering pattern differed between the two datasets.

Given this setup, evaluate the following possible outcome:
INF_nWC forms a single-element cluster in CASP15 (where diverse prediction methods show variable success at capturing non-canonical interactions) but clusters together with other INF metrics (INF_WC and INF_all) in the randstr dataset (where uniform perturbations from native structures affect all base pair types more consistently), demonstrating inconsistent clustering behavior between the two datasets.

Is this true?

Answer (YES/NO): NO